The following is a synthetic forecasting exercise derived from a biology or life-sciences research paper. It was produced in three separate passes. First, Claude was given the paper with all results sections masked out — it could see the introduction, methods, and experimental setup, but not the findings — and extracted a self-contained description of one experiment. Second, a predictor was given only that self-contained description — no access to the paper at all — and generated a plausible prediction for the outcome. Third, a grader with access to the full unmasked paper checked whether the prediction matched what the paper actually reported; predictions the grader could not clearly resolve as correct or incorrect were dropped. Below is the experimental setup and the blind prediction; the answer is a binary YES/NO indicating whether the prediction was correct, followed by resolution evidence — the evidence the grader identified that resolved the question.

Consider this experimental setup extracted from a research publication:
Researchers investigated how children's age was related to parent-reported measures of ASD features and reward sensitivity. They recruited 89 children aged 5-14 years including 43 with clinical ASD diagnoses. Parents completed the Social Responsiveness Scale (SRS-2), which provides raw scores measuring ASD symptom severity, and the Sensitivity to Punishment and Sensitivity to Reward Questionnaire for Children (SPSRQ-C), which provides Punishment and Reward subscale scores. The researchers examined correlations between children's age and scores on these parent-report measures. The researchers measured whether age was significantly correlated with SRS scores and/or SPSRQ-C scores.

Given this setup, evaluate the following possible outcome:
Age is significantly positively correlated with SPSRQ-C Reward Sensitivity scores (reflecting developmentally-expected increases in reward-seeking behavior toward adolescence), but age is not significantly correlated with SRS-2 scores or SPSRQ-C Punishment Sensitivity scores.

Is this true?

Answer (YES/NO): NO